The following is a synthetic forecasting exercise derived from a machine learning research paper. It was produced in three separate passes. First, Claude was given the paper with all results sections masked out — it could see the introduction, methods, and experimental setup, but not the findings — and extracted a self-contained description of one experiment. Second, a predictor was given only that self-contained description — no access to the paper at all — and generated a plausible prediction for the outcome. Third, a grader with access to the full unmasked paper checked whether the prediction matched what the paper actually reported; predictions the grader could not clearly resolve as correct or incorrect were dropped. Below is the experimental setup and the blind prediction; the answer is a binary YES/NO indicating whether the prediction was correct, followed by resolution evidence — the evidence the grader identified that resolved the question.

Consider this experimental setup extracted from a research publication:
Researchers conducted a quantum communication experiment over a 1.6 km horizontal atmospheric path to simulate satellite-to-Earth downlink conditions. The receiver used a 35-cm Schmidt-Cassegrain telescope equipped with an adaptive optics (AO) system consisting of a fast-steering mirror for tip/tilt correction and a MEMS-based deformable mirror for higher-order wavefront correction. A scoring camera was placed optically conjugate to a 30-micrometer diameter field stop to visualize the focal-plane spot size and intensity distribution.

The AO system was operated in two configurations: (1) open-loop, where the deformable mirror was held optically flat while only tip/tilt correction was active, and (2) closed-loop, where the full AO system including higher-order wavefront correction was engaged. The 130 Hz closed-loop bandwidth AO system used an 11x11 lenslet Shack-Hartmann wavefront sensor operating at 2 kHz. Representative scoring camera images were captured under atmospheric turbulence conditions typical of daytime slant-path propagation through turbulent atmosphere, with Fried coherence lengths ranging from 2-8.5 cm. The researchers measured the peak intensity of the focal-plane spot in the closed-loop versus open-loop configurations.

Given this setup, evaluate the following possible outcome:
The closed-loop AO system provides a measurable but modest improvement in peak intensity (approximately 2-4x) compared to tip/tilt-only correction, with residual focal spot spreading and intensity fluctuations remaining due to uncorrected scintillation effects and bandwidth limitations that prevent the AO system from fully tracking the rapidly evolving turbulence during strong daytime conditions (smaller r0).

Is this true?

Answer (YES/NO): NO